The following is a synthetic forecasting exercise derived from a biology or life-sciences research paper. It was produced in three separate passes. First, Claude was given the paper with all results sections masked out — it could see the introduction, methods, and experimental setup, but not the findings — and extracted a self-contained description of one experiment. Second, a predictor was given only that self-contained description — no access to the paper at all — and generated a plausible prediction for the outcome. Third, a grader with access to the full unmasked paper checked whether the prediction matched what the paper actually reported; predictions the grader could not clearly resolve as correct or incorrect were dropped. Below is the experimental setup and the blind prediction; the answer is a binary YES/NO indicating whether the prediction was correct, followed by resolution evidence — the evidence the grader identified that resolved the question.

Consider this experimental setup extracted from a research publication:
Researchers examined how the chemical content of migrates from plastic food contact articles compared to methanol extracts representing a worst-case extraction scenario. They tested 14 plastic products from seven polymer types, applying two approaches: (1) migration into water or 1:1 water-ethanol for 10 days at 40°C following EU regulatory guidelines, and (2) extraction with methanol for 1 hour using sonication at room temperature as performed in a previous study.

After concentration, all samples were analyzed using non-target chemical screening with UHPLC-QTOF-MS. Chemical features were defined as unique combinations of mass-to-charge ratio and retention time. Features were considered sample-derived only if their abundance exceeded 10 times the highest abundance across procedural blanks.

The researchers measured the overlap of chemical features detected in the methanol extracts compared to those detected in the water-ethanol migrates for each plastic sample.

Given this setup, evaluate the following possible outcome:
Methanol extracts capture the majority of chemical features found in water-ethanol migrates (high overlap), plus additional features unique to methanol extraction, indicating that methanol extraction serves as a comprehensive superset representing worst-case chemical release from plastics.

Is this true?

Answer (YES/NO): NO